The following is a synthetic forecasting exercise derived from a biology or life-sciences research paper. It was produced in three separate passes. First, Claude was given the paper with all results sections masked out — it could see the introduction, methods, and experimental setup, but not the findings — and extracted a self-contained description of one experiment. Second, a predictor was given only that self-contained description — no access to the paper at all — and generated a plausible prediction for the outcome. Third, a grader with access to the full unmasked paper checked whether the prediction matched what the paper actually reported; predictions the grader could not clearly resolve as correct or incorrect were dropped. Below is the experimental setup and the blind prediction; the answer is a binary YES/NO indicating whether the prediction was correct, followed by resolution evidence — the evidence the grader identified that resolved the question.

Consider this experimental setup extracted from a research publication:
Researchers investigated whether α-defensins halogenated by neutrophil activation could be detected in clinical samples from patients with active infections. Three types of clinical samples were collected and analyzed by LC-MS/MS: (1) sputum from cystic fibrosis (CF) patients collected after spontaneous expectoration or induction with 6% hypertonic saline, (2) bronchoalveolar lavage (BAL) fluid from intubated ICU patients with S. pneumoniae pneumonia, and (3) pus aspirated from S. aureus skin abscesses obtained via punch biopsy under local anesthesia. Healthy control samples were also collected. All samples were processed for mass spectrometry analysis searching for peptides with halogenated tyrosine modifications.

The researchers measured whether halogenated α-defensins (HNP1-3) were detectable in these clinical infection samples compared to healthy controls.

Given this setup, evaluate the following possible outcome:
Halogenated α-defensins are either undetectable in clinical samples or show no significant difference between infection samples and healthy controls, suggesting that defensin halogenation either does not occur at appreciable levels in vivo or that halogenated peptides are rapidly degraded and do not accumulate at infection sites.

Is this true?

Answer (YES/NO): NO